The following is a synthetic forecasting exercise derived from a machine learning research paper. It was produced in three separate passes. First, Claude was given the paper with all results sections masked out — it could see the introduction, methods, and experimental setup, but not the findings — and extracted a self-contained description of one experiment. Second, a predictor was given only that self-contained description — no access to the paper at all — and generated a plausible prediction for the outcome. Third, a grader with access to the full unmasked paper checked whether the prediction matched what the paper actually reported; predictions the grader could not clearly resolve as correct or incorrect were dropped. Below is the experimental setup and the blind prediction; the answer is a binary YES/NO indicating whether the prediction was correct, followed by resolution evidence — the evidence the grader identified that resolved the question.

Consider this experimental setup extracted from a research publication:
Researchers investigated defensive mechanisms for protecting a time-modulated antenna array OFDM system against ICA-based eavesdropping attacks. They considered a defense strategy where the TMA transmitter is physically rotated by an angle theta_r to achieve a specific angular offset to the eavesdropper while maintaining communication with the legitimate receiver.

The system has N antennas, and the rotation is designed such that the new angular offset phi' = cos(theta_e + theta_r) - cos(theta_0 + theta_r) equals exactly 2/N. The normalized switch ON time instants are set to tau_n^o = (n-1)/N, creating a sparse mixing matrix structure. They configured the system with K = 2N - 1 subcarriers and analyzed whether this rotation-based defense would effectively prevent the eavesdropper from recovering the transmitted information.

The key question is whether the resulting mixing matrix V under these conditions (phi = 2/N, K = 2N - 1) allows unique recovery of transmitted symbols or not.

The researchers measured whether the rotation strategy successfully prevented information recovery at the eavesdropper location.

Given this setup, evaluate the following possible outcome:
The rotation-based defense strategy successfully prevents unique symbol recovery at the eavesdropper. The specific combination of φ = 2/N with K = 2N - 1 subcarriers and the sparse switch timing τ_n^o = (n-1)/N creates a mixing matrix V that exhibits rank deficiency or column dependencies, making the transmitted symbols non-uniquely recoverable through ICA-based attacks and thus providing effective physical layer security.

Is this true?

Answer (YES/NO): YES